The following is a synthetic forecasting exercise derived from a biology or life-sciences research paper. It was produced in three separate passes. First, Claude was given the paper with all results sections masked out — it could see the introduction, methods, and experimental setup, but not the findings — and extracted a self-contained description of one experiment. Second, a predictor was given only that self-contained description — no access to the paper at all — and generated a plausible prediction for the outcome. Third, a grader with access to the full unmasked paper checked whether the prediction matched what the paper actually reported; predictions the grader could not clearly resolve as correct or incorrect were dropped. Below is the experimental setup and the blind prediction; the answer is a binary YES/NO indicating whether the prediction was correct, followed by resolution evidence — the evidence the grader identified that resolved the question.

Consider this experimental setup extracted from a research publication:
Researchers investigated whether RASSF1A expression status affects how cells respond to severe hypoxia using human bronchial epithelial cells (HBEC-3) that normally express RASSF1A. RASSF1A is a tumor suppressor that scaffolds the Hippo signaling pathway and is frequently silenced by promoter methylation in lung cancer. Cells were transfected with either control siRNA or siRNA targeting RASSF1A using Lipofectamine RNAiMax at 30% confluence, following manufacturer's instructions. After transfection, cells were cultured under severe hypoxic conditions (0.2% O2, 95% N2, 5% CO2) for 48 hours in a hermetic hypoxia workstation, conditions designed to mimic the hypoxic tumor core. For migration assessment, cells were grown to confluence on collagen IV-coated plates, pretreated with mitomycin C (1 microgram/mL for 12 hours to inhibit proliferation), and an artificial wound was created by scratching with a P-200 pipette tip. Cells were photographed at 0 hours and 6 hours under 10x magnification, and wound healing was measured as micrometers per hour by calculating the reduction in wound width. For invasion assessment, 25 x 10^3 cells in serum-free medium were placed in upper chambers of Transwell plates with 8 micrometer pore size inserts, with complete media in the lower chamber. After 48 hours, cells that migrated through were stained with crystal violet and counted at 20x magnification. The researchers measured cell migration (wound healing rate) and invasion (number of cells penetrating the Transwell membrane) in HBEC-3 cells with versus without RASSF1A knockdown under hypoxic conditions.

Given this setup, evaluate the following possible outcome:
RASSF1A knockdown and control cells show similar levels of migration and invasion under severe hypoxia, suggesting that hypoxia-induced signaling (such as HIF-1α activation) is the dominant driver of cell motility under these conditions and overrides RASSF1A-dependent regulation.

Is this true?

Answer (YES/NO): YES